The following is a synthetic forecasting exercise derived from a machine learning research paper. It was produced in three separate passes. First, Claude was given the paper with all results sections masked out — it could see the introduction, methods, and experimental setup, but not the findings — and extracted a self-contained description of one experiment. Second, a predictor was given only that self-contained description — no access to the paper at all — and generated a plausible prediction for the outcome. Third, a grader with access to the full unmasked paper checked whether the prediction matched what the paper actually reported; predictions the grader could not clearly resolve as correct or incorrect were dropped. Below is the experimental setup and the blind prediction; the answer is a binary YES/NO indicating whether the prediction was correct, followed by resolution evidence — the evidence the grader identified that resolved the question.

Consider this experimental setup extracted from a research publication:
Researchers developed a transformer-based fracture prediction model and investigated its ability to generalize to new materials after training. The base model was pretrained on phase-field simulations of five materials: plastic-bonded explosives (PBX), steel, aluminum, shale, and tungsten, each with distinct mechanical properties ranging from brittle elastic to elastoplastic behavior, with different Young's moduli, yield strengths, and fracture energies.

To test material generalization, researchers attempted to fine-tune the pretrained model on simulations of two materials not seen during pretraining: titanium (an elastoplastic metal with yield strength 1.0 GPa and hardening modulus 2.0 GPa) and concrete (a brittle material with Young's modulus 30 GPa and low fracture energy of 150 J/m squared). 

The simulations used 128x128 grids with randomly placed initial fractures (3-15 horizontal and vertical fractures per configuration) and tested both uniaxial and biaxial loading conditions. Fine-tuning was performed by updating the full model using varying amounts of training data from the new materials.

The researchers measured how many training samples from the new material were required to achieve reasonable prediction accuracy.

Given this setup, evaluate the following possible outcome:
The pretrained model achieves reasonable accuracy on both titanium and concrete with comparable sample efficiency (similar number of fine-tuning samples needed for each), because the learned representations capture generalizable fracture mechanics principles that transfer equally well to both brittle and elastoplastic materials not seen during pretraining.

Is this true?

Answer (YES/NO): NO